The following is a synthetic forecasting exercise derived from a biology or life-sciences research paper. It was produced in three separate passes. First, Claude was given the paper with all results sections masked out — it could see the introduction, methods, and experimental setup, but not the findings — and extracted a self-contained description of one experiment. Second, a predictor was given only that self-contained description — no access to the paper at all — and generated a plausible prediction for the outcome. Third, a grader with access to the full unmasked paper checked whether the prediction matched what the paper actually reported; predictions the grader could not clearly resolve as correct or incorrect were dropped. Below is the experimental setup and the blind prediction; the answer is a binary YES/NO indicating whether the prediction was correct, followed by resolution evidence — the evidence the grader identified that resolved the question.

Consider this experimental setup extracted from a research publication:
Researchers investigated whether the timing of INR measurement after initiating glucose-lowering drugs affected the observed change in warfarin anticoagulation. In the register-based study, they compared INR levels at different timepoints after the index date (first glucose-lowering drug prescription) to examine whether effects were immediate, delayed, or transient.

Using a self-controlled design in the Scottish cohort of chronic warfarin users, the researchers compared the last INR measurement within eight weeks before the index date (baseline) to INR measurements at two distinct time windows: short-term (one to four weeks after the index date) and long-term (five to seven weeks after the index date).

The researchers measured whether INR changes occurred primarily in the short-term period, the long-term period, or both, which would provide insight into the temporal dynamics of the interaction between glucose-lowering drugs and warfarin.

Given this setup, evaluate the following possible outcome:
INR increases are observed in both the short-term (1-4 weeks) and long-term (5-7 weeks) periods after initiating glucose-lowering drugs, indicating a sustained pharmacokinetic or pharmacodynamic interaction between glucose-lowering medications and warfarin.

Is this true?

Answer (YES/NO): NO